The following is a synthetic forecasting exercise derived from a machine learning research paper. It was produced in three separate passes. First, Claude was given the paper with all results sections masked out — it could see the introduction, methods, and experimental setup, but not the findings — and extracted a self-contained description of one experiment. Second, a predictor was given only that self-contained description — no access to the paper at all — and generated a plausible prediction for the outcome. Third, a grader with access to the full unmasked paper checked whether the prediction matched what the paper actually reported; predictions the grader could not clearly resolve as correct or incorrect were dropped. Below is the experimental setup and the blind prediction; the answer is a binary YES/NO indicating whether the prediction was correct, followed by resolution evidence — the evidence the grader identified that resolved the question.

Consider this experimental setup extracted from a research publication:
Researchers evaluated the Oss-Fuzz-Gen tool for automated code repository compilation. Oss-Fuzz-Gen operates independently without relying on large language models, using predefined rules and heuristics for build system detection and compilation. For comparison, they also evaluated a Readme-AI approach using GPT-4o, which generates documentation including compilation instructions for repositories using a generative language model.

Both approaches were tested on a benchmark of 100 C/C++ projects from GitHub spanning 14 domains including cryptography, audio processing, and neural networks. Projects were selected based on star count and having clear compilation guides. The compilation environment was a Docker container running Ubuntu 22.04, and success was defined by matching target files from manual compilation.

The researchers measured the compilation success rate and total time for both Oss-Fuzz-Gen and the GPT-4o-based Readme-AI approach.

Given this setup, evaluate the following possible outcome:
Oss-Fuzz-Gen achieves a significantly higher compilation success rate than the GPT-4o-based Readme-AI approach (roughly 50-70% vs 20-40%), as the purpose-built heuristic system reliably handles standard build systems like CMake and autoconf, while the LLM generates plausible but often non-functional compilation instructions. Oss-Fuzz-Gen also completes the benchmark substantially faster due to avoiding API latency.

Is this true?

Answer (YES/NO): NO